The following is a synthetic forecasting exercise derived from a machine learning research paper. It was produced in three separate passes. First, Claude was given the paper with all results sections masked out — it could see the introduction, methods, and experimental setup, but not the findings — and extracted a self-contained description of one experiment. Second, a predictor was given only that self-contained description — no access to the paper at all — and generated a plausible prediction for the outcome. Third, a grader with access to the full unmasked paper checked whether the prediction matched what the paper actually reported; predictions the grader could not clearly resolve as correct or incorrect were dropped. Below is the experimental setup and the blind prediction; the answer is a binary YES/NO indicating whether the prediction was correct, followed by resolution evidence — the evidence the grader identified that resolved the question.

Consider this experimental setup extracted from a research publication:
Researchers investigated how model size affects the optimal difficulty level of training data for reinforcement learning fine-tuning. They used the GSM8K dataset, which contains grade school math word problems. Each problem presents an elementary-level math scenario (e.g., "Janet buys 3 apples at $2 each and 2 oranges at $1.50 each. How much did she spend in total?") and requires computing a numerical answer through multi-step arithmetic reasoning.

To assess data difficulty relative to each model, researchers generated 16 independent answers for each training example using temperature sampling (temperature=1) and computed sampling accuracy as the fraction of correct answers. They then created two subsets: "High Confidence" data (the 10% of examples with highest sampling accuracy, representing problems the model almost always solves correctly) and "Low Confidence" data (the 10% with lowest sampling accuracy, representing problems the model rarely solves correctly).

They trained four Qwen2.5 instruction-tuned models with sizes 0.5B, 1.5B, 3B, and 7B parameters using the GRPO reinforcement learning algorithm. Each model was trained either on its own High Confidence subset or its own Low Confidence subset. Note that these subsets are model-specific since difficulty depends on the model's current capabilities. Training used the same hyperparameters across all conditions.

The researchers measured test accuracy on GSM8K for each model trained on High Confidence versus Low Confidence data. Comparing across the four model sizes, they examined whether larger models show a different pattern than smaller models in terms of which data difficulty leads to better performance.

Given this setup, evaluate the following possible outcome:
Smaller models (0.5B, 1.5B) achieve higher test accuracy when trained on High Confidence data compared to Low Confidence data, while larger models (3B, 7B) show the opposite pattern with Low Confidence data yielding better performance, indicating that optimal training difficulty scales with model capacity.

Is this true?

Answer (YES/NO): NO